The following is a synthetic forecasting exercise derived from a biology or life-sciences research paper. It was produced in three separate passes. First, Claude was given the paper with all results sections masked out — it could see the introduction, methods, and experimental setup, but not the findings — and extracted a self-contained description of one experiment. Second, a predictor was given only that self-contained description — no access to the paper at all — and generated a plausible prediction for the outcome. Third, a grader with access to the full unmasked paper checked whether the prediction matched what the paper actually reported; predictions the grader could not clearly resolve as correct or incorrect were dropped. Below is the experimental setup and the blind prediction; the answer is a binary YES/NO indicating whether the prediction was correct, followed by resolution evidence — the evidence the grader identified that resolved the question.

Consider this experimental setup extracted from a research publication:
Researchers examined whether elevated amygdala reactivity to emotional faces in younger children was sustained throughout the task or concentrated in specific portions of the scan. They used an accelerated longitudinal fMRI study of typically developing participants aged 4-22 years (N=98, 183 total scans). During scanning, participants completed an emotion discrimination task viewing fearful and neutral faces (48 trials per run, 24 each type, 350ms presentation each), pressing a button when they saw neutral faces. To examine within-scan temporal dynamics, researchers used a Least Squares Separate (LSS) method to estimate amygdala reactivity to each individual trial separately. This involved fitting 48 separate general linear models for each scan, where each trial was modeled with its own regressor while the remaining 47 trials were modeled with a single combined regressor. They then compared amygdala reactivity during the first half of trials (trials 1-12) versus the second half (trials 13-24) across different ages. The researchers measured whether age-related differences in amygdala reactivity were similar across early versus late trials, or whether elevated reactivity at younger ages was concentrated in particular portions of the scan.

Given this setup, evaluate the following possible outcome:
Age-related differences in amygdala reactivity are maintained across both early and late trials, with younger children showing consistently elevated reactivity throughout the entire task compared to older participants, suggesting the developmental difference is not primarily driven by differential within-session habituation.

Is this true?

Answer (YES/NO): NO